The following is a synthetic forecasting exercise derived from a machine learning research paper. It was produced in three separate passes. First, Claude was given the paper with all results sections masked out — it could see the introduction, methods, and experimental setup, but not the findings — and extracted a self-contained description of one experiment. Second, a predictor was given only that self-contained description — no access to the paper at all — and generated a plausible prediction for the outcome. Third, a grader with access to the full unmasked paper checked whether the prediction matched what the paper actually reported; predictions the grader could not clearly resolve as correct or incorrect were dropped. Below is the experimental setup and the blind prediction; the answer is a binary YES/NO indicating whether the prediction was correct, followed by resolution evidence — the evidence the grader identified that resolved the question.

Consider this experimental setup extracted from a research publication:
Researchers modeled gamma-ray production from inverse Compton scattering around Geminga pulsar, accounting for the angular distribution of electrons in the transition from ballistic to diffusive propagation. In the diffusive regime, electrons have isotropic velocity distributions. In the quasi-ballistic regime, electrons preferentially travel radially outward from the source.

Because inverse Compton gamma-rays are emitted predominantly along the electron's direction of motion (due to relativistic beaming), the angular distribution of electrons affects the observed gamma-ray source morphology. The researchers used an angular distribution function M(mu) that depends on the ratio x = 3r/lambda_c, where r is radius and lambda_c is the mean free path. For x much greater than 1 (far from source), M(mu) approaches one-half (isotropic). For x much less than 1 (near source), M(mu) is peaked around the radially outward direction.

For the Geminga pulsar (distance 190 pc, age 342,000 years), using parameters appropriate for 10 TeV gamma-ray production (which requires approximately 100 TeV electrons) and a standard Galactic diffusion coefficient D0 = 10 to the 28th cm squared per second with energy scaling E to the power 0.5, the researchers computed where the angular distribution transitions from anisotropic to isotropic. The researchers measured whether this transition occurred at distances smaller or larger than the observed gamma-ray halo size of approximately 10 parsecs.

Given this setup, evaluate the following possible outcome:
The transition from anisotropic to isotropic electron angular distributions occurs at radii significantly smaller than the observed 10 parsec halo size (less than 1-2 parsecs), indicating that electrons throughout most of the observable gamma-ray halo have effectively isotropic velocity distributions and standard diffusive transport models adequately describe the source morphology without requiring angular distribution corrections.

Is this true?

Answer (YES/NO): NO